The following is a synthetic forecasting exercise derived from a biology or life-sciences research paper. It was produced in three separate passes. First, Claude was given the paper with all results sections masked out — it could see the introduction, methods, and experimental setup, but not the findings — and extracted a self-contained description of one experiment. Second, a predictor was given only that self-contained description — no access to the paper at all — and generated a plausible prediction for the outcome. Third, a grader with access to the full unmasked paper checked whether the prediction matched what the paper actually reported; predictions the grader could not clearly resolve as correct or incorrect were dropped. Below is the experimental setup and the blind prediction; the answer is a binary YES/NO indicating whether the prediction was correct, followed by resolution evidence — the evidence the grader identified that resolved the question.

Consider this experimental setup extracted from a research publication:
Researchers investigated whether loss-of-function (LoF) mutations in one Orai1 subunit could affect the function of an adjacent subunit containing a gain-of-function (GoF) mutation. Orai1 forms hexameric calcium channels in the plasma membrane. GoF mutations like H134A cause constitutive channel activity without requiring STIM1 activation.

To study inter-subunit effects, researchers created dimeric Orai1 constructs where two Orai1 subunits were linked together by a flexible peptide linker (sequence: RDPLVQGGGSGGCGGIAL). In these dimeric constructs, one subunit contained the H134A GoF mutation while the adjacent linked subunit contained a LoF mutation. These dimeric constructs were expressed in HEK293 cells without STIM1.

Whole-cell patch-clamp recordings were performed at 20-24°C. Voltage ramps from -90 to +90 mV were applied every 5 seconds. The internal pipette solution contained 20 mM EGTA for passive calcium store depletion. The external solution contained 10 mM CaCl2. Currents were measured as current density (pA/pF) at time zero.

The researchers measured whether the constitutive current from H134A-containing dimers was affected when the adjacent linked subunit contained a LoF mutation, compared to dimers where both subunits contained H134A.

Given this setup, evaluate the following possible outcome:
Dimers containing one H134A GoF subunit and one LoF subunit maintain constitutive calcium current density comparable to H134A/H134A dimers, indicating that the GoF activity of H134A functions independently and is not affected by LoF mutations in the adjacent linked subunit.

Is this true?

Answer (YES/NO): NO